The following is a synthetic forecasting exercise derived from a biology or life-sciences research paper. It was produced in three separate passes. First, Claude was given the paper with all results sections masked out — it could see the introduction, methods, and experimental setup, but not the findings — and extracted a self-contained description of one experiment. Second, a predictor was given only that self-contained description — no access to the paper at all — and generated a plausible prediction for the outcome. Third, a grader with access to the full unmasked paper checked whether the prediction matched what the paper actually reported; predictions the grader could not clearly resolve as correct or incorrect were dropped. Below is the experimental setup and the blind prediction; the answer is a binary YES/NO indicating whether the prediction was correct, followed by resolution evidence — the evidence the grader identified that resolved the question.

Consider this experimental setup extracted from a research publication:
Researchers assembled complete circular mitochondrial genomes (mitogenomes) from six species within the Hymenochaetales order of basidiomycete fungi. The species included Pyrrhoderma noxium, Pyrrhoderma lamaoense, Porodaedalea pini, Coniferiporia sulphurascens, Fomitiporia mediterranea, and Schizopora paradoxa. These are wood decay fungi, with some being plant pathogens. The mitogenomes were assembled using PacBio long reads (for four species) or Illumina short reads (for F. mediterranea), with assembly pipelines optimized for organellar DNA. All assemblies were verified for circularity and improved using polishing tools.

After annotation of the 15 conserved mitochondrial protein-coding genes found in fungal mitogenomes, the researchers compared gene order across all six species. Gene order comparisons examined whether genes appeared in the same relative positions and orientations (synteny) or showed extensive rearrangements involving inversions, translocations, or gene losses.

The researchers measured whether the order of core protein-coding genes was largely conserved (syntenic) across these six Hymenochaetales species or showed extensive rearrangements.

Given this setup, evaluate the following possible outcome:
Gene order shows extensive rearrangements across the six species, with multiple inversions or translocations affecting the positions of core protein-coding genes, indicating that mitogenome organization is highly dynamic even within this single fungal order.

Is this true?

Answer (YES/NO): NO